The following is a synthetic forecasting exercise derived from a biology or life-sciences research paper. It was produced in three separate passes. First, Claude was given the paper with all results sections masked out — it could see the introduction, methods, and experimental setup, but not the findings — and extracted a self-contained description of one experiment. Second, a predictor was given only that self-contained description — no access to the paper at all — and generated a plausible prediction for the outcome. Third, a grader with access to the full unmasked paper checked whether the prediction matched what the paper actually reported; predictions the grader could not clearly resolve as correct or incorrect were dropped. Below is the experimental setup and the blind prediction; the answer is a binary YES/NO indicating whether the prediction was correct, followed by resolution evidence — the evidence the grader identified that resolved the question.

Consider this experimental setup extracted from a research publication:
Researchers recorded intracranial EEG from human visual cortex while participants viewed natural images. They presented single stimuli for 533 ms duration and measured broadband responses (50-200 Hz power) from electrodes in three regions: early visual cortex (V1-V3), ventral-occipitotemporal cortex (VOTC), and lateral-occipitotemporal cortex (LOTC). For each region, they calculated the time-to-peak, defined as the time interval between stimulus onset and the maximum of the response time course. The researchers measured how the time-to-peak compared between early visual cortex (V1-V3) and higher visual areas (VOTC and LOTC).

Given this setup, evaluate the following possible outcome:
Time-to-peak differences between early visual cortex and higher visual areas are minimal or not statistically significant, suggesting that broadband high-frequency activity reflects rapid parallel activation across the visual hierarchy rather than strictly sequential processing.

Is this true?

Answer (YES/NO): NO